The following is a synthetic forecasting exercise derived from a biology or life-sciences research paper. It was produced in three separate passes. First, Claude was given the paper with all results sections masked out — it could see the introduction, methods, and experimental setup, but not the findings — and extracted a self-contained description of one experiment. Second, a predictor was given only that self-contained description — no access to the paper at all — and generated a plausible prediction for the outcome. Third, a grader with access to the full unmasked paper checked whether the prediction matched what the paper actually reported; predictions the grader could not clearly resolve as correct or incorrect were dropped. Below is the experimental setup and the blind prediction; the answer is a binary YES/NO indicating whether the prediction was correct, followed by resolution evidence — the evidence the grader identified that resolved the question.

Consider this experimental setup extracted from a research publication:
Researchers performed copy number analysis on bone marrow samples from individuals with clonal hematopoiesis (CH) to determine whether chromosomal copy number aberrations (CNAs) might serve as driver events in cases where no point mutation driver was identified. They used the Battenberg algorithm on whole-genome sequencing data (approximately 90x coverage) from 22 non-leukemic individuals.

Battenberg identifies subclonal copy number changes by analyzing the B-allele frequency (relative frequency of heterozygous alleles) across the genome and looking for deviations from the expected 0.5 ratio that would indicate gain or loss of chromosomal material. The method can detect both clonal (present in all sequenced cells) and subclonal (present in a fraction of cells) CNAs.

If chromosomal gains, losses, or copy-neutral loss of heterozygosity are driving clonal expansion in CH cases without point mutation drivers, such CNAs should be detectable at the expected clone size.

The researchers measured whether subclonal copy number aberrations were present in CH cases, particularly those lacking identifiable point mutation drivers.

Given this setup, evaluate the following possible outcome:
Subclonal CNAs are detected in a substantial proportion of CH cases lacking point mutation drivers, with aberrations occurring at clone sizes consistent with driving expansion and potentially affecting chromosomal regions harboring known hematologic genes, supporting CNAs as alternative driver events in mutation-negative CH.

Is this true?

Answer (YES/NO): NO